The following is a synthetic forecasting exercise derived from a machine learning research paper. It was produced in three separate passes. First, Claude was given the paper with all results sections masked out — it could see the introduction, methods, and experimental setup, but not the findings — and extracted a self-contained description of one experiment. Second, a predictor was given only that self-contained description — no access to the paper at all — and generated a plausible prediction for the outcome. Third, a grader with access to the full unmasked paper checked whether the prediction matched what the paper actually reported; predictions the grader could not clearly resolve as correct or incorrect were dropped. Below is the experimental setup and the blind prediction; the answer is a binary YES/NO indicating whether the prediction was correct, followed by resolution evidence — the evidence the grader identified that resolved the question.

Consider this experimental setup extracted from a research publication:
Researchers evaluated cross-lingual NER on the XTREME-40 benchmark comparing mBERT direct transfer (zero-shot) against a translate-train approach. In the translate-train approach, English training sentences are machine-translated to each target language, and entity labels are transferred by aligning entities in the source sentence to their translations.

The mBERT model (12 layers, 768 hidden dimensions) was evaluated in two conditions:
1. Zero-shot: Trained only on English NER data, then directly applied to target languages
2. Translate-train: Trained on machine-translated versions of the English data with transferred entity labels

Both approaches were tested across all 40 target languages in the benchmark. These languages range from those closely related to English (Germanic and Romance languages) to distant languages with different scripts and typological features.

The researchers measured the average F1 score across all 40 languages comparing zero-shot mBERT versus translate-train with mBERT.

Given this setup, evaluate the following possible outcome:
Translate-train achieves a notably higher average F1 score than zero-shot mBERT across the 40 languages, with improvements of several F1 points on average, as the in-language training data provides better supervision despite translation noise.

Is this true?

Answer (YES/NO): NO